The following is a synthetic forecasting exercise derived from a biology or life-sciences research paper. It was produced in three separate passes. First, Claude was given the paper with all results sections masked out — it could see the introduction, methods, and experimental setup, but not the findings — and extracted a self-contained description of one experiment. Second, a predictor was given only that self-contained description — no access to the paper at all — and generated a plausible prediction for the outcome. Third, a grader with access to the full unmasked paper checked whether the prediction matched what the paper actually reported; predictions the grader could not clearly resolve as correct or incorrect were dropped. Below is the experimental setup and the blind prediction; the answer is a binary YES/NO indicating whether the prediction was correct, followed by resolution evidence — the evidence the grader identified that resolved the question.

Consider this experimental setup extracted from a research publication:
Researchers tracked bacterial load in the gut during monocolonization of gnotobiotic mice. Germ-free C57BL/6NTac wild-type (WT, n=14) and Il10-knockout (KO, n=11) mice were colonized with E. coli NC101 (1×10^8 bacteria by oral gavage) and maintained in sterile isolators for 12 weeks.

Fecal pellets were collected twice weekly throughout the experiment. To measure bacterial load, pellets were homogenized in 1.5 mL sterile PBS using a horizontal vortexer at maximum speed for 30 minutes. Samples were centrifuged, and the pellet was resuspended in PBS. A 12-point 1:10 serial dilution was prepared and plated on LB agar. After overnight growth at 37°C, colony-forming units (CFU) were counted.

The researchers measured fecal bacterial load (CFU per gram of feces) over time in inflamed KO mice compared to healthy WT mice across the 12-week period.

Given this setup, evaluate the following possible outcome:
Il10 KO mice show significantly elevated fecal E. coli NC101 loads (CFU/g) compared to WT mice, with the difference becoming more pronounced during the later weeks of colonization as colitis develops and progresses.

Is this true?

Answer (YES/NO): NO